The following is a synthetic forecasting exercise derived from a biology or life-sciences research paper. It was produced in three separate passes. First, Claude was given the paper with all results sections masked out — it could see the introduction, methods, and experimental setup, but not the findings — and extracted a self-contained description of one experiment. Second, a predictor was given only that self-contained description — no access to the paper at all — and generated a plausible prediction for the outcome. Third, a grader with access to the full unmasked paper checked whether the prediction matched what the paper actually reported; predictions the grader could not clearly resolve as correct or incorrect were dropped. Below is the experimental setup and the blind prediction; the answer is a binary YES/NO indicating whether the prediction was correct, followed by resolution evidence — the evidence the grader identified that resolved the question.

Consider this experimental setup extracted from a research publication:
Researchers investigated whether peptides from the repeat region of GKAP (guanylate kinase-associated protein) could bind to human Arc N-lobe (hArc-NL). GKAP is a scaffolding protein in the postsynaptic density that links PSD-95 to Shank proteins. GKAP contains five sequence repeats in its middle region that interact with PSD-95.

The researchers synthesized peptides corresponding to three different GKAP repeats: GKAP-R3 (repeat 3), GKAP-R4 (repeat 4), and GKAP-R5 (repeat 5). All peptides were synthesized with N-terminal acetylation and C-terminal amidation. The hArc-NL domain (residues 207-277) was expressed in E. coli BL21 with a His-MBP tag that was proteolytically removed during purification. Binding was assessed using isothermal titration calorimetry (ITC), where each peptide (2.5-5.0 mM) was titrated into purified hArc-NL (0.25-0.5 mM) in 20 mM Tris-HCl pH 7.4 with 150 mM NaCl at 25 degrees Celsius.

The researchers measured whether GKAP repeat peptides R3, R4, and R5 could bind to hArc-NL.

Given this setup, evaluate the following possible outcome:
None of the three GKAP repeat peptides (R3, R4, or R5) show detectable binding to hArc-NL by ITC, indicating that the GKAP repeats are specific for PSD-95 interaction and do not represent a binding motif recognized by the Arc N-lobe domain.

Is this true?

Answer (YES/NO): NO